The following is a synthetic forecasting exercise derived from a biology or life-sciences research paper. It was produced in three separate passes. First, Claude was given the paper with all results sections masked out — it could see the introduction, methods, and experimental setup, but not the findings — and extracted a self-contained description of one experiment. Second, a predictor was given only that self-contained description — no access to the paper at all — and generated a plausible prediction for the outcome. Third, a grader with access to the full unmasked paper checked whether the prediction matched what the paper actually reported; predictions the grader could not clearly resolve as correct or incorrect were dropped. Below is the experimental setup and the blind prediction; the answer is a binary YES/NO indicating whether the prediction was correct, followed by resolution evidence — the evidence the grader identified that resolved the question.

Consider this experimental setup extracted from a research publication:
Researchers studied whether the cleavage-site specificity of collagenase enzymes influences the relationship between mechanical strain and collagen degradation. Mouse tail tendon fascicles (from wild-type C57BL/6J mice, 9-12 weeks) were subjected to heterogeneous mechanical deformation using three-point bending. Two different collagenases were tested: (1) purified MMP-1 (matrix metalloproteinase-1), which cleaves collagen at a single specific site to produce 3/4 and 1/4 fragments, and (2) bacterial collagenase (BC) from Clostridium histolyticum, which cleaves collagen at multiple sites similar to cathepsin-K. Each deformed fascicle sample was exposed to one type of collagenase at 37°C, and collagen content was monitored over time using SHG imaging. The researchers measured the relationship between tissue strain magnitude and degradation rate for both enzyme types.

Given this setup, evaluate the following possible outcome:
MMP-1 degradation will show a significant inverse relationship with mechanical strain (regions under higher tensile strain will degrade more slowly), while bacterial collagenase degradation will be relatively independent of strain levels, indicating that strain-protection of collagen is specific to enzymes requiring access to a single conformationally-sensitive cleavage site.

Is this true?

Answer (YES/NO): NO